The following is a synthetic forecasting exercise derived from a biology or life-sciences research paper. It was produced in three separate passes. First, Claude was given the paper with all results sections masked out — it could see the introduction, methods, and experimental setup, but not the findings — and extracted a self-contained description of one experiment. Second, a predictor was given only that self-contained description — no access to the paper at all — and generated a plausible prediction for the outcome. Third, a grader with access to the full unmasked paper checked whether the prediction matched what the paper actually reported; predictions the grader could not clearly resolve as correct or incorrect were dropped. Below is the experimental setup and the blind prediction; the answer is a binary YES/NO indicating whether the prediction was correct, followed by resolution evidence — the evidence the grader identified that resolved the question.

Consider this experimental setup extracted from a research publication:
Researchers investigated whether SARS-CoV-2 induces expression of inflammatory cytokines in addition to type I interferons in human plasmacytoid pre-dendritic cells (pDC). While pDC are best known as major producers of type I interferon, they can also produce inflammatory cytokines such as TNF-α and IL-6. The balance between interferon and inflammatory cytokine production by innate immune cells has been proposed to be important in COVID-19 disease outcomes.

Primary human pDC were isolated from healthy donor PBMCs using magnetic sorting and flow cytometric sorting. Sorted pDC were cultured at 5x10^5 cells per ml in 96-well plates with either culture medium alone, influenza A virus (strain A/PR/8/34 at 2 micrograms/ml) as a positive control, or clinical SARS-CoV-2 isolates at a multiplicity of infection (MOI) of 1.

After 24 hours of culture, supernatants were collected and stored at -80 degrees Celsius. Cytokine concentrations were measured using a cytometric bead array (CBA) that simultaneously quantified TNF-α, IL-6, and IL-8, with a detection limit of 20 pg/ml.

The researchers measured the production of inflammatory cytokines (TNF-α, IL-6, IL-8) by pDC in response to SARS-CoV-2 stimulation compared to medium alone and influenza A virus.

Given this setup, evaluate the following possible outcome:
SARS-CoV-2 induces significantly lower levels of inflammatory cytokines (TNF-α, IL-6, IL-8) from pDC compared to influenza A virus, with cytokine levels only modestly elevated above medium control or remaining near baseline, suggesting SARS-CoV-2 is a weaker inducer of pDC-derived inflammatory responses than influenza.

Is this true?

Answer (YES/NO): NO